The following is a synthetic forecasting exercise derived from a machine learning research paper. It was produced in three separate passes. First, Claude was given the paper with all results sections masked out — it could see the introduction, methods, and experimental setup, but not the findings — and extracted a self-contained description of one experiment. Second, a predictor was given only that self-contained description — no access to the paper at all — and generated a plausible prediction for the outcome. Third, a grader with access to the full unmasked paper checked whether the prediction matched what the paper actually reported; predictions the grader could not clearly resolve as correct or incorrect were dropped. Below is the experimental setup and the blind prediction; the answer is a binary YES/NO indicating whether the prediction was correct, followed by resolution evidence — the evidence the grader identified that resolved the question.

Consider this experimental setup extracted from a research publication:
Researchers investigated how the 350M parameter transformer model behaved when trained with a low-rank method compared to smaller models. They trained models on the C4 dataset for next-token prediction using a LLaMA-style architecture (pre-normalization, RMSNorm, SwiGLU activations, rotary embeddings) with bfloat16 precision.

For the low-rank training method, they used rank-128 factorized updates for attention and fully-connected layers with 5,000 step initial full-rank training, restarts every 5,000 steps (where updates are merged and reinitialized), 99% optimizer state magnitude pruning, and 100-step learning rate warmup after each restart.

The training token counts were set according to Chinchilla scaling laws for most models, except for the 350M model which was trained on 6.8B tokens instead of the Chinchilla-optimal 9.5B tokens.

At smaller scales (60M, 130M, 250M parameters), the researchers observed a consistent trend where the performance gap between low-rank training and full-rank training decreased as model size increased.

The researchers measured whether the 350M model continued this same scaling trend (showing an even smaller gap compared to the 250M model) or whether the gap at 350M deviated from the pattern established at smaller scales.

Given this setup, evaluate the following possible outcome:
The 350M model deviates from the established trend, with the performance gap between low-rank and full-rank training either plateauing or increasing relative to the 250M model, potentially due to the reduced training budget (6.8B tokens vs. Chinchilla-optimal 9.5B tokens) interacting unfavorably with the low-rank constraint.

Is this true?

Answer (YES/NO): YES